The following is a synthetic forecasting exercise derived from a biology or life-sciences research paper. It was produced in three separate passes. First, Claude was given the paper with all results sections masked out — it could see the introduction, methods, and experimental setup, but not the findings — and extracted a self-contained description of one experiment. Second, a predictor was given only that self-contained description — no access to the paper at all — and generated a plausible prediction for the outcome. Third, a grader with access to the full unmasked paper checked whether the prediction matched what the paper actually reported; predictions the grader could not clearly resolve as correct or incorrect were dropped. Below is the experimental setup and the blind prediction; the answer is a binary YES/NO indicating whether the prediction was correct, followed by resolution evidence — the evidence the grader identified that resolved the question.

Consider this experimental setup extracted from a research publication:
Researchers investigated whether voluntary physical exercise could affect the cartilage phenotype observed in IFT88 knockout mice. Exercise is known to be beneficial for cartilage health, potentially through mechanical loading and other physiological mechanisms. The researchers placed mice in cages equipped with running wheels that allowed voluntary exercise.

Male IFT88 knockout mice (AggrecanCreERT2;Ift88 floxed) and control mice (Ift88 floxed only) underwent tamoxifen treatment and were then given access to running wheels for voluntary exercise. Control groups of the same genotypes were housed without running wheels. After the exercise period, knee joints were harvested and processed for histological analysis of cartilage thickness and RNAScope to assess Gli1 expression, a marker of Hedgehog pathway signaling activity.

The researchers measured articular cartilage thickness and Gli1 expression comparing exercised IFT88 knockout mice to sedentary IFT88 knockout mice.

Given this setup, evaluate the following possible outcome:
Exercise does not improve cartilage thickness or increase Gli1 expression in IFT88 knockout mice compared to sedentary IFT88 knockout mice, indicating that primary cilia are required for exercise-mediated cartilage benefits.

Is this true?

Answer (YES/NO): NO